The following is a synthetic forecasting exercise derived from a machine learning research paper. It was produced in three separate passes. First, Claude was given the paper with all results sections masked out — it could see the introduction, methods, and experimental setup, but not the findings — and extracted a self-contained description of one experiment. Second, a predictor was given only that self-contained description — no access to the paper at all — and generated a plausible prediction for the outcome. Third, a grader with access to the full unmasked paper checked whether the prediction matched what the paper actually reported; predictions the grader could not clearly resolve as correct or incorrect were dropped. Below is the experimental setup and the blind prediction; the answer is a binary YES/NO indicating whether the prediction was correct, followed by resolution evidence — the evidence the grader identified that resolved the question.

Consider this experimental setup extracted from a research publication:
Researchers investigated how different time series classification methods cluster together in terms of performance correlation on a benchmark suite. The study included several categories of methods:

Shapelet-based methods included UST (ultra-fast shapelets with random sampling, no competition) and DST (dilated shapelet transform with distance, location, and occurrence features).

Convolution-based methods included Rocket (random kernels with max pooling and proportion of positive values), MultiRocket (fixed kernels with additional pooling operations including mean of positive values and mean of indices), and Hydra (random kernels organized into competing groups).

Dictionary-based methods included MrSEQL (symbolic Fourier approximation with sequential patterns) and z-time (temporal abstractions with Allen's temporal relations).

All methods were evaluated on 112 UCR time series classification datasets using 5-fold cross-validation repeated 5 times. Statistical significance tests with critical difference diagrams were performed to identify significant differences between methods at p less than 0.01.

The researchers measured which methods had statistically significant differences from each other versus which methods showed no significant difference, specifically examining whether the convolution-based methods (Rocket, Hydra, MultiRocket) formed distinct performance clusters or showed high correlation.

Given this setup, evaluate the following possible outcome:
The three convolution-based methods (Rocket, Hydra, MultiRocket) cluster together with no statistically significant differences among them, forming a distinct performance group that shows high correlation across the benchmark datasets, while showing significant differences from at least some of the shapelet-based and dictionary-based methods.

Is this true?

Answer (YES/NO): NO